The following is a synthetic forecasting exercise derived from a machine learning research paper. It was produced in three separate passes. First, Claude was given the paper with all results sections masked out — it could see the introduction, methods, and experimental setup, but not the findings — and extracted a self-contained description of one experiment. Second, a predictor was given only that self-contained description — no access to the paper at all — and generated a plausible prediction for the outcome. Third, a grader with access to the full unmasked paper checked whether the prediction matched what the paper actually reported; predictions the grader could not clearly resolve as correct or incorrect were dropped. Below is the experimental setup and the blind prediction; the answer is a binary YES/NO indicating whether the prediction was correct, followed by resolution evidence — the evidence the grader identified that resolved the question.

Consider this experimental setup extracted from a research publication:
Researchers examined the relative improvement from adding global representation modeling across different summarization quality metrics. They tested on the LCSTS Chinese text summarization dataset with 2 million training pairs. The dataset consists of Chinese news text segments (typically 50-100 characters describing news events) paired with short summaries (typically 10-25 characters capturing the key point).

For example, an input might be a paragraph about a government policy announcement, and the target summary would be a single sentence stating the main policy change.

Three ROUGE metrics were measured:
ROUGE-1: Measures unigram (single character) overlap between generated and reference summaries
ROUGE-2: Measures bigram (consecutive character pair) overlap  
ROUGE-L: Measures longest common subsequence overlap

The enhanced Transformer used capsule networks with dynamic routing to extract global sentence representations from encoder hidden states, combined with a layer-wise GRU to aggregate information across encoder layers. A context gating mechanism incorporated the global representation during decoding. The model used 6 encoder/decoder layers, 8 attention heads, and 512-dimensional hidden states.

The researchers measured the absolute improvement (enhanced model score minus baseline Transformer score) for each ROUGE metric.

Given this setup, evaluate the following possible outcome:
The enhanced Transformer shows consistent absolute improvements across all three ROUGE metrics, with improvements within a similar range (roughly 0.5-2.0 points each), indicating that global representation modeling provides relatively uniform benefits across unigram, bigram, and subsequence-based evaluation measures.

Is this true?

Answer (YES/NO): YES